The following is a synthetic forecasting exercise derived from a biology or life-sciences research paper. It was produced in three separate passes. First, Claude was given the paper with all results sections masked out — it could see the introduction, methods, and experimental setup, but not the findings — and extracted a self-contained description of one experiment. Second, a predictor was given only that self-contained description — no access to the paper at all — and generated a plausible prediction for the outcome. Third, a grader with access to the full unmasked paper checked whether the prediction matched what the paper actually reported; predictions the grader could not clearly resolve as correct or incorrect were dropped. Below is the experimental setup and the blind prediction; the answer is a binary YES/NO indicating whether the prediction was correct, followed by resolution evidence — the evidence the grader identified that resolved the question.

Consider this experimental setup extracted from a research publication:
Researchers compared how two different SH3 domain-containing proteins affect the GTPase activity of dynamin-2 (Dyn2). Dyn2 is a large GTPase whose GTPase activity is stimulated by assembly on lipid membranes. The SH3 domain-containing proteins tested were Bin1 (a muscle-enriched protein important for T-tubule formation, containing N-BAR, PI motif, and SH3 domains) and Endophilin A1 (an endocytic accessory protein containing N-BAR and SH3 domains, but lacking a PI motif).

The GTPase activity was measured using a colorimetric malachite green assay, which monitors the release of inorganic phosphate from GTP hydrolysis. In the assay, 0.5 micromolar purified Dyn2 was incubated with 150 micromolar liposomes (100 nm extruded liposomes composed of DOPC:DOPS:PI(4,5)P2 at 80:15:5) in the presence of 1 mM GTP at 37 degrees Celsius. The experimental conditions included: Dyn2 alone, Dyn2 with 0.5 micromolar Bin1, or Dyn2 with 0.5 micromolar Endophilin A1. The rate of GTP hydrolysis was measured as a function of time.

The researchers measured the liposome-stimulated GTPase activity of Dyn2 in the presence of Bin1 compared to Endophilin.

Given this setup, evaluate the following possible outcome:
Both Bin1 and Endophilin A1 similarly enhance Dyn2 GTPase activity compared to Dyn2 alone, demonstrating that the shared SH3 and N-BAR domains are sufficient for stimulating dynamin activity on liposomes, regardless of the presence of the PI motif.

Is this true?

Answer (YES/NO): NO